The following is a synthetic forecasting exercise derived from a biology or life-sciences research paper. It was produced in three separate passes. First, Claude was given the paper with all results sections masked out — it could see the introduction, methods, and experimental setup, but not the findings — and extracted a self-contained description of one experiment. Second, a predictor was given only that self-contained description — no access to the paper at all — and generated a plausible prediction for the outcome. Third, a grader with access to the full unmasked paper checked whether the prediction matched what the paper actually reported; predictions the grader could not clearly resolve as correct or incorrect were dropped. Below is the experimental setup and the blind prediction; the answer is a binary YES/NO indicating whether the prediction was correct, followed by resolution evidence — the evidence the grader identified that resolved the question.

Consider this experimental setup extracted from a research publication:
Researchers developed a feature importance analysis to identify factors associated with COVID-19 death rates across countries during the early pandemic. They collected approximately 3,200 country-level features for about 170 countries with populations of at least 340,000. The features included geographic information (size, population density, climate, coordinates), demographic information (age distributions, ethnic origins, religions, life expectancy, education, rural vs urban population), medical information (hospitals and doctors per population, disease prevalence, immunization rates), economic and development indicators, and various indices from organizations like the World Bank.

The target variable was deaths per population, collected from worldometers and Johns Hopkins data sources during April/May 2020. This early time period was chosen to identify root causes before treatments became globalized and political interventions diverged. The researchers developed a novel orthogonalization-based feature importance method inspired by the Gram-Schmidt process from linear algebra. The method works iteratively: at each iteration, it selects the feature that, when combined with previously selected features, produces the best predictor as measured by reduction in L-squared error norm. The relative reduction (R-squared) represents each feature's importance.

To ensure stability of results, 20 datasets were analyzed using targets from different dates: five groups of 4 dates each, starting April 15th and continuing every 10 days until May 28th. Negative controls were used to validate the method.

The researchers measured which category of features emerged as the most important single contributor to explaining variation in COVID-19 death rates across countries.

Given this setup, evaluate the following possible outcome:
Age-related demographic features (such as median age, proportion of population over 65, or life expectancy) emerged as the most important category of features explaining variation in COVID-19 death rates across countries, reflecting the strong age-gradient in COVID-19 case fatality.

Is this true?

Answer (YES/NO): NO